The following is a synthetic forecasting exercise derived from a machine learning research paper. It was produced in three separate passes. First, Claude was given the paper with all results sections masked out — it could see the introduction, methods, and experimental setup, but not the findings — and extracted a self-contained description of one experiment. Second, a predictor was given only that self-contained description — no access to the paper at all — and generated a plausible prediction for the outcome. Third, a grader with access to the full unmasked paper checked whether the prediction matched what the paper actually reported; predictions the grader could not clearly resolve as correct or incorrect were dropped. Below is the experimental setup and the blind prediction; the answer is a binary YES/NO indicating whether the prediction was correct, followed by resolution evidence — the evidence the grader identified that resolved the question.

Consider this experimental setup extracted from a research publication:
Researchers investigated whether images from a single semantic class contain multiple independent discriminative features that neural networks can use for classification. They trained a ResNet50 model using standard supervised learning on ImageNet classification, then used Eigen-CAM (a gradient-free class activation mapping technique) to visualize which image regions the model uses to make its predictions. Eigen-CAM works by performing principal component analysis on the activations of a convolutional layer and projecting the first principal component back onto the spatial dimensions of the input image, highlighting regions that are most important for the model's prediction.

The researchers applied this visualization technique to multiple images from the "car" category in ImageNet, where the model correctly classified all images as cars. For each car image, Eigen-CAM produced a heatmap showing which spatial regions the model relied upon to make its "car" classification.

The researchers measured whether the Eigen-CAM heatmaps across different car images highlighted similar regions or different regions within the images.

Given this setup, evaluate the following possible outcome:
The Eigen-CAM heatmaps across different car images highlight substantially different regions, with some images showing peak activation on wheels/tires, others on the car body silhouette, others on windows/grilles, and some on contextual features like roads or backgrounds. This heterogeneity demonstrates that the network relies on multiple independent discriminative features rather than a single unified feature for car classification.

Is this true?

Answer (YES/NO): NO